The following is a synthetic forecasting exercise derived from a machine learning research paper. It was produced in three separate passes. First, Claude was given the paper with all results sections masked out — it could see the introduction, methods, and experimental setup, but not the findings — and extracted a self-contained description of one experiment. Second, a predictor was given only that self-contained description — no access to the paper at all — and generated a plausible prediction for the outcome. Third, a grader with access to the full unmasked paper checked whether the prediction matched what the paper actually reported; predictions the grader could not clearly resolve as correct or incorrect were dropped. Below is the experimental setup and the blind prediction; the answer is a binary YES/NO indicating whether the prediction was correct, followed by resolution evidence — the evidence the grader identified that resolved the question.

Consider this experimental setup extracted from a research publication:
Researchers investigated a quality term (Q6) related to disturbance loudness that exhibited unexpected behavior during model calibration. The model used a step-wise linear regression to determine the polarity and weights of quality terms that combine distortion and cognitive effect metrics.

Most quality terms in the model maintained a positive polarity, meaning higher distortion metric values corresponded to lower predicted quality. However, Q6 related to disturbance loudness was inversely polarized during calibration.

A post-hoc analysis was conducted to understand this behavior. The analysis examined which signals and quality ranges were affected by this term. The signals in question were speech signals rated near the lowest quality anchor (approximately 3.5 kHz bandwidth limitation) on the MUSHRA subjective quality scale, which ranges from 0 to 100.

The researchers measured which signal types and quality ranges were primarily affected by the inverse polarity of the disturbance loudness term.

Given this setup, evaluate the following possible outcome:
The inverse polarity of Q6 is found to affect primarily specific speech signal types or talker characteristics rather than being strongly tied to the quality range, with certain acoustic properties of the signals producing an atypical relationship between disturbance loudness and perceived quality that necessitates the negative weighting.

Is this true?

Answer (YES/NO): NO